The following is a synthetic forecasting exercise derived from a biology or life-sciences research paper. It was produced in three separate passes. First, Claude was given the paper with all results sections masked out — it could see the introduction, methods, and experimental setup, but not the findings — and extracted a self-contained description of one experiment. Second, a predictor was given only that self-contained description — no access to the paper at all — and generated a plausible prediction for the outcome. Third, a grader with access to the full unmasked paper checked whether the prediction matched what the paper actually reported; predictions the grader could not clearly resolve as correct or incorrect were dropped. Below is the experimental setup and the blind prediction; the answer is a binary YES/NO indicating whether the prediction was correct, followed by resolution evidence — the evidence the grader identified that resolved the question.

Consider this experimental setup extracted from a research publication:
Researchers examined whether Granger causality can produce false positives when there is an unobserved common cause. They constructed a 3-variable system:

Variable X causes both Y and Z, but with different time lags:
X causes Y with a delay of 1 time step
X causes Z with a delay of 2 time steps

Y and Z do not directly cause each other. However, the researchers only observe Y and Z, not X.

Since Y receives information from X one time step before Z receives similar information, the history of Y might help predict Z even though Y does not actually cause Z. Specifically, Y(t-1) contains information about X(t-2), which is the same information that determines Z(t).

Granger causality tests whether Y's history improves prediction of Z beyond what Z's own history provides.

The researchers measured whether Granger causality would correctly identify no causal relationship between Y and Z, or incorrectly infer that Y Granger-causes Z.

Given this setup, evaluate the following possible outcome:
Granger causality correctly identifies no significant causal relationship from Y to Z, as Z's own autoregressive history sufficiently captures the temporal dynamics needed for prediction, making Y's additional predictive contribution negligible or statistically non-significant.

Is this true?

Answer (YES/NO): NO